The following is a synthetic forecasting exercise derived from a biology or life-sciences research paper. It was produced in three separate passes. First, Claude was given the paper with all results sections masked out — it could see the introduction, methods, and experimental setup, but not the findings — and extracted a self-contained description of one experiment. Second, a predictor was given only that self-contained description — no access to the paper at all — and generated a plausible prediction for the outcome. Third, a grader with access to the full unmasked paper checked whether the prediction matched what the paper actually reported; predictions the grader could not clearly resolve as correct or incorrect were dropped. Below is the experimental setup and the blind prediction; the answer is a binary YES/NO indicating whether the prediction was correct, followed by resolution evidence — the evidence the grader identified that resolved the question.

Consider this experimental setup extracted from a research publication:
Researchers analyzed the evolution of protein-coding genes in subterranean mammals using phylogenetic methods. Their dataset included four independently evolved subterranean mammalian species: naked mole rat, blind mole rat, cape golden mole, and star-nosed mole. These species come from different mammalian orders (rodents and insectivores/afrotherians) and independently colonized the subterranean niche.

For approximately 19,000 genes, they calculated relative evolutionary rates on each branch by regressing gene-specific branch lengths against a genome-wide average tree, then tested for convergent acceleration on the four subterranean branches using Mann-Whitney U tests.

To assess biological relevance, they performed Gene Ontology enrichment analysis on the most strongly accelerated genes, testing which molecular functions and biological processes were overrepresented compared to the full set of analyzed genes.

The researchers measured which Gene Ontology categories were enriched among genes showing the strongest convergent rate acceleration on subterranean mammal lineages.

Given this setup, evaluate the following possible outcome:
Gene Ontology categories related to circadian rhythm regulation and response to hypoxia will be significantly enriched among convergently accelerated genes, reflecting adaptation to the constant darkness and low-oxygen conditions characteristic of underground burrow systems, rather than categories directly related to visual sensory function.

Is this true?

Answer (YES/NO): NO